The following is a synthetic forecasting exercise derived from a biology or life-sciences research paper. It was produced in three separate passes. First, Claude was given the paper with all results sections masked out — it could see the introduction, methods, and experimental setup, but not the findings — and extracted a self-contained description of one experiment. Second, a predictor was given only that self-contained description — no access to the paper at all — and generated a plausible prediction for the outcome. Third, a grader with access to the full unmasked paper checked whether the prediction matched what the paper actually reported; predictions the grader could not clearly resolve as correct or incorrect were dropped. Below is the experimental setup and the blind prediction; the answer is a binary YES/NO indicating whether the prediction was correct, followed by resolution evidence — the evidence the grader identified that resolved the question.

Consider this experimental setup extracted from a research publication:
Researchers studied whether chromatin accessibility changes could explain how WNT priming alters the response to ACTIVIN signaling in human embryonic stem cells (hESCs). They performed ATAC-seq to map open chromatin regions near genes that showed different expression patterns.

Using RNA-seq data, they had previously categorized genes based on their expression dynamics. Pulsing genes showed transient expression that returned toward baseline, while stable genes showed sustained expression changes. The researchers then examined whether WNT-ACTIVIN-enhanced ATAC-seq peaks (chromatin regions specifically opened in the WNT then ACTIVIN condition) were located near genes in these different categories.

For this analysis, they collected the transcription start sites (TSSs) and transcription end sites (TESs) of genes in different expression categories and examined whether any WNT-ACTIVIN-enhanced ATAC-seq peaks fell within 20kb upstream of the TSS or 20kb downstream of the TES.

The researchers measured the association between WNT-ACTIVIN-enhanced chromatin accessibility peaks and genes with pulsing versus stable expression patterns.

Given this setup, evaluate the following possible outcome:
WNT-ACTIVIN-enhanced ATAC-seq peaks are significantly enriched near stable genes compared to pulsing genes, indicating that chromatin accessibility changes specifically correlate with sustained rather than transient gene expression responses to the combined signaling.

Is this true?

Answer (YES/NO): NO